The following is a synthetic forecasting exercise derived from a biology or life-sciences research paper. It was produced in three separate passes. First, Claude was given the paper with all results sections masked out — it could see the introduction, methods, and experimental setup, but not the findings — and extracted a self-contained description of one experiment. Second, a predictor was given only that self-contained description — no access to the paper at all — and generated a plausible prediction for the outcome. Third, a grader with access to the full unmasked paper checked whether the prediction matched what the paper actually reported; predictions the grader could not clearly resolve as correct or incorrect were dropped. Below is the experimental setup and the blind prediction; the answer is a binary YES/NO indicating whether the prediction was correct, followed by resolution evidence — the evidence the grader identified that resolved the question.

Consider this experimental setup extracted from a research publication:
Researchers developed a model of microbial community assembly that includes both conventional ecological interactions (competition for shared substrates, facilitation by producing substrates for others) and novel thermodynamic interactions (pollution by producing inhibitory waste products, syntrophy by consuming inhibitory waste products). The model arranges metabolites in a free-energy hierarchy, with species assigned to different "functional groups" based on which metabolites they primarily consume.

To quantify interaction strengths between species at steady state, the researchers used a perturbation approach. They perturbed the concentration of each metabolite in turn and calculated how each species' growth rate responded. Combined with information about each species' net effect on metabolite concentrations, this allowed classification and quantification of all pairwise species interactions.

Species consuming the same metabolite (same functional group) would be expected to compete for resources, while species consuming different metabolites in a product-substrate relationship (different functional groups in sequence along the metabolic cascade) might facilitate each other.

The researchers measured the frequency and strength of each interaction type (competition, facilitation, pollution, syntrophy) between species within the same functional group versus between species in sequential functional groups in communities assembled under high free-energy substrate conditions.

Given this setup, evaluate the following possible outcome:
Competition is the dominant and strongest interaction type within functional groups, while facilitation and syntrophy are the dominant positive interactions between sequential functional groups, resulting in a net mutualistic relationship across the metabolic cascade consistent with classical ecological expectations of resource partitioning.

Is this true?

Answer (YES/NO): NO